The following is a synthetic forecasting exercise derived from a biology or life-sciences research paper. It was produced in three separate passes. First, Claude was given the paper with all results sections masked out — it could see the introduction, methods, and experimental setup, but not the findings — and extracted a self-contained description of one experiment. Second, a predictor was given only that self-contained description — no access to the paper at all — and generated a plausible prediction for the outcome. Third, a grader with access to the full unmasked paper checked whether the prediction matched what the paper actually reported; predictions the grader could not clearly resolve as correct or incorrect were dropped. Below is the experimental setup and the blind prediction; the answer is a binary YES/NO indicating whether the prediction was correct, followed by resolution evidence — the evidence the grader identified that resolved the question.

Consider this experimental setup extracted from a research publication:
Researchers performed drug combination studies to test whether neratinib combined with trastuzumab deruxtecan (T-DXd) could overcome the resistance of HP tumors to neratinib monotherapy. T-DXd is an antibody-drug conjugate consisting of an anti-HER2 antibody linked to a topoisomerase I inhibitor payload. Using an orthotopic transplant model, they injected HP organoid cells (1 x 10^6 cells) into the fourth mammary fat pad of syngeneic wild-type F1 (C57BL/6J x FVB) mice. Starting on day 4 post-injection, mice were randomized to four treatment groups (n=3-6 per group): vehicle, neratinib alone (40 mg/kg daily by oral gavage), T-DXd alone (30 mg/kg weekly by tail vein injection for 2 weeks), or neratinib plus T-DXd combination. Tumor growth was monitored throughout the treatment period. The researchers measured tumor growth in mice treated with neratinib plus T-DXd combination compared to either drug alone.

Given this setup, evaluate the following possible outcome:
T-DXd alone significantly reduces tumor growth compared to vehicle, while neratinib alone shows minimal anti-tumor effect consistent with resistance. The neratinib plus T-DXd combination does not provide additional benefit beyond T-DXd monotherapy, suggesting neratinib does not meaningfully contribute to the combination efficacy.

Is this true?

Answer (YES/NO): NO